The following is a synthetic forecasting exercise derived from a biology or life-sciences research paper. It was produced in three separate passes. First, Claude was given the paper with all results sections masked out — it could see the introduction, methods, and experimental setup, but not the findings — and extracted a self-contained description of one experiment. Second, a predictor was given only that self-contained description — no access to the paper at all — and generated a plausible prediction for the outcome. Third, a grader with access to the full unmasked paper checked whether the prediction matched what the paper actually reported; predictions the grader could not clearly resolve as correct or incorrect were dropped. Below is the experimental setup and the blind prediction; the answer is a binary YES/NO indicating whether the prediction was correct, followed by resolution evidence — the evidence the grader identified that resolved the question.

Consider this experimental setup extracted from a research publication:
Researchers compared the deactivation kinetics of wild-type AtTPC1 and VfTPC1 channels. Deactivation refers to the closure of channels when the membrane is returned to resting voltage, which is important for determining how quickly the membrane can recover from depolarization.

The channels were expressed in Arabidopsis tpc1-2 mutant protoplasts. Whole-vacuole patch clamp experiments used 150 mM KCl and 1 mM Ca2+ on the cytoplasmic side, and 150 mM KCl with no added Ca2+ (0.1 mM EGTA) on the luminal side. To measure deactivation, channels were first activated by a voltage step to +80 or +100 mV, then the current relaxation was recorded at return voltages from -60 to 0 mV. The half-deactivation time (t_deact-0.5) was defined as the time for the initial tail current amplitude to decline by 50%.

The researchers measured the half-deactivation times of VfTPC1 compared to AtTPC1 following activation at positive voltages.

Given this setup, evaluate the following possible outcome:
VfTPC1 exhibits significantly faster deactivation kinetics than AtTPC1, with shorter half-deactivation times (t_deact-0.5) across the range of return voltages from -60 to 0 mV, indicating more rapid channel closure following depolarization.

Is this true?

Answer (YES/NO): NO